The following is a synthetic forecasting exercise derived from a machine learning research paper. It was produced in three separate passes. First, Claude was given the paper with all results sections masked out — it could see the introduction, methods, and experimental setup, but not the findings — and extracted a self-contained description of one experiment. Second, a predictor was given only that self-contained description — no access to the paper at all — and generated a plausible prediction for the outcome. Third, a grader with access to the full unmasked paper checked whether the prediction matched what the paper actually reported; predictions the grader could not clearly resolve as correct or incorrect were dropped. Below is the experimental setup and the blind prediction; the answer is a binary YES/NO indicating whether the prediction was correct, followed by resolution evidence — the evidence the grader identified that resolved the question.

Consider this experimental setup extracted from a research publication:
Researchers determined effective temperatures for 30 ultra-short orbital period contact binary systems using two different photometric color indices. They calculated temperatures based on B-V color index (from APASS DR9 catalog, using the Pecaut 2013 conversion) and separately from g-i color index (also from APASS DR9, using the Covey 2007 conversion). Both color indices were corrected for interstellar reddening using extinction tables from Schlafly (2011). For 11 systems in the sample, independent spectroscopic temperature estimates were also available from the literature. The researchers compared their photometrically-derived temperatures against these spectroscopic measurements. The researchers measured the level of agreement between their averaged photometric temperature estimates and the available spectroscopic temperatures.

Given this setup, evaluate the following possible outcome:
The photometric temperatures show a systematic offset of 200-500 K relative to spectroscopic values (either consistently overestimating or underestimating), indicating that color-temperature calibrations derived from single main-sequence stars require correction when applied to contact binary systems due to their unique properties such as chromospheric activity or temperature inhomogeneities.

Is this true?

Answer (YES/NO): NO